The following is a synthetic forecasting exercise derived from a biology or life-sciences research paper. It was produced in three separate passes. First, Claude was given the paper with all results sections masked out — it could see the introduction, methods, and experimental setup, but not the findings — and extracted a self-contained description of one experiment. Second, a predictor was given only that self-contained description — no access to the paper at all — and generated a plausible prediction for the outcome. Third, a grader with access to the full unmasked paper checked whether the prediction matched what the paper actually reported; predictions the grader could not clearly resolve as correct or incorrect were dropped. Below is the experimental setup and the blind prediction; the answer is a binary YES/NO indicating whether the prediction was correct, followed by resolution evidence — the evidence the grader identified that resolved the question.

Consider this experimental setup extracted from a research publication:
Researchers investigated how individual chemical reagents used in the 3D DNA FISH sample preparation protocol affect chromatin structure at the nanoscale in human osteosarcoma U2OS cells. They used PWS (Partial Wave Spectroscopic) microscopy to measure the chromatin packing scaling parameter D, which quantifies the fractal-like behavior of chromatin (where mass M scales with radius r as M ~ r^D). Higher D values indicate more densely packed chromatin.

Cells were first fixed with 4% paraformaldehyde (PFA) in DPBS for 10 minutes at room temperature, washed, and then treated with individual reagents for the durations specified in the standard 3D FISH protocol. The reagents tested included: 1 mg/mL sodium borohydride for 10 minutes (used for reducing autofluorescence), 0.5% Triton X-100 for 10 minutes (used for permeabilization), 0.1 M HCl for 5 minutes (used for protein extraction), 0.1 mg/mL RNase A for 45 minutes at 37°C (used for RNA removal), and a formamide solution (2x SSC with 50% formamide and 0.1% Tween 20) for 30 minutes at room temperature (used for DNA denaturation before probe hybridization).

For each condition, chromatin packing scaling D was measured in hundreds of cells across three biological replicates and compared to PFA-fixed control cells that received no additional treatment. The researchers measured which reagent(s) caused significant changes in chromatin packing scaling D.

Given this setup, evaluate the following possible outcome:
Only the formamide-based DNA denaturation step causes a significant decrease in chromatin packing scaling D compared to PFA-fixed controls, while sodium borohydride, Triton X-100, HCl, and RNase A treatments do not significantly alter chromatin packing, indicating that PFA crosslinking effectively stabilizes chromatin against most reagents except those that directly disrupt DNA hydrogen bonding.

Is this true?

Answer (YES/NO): NO